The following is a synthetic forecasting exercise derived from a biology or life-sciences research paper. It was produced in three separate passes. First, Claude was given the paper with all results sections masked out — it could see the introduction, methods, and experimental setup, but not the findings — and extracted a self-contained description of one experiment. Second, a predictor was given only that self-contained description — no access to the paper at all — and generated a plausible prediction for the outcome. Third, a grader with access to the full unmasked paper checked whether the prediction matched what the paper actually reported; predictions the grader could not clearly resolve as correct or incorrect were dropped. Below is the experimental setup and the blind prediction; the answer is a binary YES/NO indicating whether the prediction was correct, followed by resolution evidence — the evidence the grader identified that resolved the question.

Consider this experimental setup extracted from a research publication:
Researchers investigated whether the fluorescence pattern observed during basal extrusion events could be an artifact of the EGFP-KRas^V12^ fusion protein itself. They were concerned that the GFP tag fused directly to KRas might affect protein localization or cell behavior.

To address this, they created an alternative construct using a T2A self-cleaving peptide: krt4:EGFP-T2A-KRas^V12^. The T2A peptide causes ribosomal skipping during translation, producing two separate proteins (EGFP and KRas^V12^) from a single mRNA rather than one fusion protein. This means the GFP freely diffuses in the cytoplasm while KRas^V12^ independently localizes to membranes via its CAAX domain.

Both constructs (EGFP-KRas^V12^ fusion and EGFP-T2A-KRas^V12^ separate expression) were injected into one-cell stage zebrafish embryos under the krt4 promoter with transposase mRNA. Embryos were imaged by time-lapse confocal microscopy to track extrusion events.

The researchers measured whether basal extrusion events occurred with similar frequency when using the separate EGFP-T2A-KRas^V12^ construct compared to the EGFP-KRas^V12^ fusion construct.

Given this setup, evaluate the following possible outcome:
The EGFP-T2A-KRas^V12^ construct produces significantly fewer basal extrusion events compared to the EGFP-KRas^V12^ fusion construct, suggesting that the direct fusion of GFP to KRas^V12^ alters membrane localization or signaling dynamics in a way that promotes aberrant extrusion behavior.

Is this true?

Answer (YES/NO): NO